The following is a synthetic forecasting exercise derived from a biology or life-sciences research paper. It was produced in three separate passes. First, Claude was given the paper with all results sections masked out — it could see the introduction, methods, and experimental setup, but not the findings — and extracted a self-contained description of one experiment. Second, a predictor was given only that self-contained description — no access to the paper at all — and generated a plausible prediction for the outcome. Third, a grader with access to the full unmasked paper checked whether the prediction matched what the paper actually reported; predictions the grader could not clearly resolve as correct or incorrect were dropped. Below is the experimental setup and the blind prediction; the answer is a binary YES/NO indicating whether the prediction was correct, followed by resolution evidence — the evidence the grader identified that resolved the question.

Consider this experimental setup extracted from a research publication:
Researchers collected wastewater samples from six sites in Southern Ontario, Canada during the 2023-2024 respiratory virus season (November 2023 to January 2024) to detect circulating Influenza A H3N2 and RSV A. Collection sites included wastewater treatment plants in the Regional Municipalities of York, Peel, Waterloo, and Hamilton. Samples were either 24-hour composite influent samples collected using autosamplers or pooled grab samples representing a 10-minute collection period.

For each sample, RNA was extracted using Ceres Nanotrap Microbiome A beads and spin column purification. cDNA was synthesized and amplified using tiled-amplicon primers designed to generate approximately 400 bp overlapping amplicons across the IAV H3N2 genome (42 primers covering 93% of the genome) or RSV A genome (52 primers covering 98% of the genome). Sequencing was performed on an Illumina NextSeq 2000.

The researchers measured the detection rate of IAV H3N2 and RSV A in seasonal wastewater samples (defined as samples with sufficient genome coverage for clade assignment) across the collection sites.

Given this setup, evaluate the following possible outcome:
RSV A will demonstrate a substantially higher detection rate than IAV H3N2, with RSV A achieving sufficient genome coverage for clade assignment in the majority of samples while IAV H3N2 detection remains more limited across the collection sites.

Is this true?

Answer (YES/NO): NO